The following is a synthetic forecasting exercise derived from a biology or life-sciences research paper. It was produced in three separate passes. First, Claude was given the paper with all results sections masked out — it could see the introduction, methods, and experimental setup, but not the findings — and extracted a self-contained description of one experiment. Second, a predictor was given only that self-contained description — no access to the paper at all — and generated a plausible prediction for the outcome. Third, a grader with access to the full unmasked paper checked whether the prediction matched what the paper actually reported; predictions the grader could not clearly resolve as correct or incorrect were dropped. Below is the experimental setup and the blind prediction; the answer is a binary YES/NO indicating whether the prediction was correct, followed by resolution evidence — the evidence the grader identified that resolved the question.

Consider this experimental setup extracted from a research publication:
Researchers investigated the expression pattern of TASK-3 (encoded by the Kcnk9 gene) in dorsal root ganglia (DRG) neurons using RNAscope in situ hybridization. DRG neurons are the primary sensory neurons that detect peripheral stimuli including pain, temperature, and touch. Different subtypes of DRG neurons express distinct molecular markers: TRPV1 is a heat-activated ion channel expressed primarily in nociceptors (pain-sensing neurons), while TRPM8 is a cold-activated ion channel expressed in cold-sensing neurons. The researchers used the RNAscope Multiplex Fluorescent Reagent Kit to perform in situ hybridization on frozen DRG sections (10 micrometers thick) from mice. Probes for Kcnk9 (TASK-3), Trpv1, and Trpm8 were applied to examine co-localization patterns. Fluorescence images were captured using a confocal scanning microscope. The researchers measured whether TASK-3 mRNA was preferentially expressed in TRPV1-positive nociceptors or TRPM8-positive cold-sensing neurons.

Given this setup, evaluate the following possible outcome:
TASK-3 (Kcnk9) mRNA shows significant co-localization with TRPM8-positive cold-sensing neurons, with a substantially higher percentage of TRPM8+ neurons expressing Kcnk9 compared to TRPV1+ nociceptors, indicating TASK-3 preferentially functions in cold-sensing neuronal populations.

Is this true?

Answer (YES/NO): YES